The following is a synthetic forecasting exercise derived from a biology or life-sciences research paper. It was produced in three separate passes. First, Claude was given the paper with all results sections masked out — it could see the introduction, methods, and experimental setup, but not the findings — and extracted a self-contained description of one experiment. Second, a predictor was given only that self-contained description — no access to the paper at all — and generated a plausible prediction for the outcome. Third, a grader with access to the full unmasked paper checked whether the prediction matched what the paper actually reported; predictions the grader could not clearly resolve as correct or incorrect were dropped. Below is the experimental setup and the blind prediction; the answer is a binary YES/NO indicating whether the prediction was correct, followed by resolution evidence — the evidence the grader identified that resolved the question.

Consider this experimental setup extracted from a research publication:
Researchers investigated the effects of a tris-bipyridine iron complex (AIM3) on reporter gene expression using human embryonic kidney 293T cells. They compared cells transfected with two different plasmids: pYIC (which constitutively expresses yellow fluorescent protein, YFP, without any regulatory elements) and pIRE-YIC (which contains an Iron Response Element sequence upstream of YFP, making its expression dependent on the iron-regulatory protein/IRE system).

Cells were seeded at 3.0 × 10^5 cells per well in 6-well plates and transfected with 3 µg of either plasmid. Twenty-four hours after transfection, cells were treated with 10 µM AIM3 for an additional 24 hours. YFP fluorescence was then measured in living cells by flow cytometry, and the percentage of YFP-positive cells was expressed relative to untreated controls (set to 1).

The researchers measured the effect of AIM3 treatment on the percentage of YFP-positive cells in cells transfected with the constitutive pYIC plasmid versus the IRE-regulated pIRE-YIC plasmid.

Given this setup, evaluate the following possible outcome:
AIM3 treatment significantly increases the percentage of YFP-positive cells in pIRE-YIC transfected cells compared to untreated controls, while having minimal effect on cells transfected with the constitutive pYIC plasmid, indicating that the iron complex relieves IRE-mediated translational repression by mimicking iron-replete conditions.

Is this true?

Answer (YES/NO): NO